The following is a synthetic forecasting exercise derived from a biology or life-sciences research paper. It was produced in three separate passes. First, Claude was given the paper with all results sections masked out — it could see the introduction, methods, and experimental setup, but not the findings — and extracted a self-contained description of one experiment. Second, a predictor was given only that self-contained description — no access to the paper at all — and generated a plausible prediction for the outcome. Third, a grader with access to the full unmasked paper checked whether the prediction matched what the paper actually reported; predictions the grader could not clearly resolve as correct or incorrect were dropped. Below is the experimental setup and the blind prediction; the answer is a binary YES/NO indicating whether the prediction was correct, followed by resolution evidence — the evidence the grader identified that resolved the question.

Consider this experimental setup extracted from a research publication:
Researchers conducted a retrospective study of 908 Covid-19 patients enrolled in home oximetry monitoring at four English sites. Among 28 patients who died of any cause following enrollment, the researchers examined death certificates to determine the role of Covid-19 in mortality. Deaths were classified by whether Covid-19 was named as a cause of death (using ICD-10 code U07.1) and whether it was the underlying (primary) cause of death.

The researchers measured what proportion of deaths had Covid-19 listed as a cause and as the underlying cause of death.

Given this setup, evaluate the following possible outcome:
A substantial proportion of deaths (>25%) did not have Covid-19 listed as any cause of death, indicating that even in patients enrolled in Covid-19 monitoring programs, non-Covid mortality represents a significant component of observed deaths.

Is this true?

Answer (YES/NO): YES